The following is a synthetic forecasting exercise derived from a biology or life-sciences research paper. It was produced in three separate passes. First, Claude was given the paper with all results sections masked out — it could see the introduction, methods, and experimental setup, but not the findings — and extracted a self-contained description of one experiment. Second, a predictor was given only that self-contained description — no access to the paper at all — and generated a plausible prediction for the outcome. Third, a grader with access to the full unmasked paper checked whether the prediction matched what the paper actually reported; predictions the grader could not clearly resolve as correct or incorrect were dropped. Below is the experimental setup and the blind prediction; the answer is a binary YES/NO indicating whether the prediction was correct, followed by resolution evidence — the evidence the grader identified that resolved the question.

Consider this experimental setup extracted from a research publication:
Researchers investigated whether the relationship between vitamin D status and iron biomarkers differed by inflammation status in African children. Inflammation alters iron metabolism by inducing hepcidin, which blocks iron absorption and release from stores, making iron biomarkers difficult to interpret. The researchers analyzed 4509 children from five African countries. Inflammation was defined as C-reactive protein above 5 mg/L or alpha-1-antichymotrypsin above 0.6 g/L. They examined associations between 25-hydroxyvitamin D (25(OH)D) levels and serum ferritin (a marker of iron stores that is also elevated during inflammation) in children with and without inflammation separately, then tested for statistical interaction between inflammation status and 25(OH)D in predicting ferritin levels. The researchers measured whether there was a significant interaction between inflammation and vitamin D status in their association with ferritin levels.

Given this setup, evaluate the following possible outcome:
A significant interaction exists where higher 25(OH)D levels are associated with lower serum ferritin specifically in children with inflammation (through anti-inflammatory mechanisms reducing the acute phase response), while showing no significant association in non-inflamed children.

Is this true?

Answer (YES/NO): NO